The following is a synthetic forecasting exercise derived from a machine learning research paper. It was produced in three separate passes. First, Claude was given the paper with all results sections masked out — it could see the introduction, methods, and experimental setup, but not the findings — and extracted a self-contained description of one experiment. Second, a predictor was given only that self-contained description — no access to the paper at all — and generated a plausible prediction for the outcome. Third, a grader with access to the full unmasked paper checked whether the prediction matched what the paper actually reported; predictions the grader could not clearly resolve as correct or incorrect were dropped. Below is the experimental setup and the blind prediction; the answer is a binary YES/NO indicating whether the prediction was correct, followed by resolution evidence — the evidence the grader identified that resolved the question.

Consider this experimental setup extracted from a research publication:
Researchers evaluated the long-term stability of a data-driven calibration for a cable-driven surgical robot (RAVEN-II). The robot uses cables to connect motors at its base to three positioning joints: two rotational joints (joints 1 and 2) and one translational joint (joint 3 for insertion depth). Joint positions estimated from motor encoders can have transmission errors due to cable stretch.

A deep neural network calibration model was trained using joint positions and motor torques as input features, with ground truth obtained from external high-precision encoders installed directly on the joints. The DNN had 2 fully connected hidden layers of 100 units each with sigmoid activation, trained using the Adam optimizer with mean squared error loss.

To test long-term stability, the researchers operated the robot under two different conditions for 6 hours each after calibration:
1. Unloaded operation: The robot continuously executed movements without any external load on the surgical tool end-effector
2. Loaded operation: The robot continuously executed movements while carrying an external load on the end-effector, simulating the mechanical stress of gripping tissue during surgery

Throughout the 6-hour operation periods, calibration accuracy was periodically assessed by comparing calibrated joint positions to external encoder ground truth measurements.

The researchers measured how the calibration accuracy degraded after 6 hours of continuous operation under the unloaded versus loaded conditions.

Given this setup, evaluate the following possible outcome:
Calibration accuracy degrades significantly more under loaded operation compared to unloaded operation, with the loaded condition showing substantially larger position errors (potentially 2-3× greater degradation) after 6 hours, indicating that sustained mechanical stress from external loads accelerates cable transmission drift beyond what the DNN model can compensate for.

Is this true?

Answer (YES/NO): NO